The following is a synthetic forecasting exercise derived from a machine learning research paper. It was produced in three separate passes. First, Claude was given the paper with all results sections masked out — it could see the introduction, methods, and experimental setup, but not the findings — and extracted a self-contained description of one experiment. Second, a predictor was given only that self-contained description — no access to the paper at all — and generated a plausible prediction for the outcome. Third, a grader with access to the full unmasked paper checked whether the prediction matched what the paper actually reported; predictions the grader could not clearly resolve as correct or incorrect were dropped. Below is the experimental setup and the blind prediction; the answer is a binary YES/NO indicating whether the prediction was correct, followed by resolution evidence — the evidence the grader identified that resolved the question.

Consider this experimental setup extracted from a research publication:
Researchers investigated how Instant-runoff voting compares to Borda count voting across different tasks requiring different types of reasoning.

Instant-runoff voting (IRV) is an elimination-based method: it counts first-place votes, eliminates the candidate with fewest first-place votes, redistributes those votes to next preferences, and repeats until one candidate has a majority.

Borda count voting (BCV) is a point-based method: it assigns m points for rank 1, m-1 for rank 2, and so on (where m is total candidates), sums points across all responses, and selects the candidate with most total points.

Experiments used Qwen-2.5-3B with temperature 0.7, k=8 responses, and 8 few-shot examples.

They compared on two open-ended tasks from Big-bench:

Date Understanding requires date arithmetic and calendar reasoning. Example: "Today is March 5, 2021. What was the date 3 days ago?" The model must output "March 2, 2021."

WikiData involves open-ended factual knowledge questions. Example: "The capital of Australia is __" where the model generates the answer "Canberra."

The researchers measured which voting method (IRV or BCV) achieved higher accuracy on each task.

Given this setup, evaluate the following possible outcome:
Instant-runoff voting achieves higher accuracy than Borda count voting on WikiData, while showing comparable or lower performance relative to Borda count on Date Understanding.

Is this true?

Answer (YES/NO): NO